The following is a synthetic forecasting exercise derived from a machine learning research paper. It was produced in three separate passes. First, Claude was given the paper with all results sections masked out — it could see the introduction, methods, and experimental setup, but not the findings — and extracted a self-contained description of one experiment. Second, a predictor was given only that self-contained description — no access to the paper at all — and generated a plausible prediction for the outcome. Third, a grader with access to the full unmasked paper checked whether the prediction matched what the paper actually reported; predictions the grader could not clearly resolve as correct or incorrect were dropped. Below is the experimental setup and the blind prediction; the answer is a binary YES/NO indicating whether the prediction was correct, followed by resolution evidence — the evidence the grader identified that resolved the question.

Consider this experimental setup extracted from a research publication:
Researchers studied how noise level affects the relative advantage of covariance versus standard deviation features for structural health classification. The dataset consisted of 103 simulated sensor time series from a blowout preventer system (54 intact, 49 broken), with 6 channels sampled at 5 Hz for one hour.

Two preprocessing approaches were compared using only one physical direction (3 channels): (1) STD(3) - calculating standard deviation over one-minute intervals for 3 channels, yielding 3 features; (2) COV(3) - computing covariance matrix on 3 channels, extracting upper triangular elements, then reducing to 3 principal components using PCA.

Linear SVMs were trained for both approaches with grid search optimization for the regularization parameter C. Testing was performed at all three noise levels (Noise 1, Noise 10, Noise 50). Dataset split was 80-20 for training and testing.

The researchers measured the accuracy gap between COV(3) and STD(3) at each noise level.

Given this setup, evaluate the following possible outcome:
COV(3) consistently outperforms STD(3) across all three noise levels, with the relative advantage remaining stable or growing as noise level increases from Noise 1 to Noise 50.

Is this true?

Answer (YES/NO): YES